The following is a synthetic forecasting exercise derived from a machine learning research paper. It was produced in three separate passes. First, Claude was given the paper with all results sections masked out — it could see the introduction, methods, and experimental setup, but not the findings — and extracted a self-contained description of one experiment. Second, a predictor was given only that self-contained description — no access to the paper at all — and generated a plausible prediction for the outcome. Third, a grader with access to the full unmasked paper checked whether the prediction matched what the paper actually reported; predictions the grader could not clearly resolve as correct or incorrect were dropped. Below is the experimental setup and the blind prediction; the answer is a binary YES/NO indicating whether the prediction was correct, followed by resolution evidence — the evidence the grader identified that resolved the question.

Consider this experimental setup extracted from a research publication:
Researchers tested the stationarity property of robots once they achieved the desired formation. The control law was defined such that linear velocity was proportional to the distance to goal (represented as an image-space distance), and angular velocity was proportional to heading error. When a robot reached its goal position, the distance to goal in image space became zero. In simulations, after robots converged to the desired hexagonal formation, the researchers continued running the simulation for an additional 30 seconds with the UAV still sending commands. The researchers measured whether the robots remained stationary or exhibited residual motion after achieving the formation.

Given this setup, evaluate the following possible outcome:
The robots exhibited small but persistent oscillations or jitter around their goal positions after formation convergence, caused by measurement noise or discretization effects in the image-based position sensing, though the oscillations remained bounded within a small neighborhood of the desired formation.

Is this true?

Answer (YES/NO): NO